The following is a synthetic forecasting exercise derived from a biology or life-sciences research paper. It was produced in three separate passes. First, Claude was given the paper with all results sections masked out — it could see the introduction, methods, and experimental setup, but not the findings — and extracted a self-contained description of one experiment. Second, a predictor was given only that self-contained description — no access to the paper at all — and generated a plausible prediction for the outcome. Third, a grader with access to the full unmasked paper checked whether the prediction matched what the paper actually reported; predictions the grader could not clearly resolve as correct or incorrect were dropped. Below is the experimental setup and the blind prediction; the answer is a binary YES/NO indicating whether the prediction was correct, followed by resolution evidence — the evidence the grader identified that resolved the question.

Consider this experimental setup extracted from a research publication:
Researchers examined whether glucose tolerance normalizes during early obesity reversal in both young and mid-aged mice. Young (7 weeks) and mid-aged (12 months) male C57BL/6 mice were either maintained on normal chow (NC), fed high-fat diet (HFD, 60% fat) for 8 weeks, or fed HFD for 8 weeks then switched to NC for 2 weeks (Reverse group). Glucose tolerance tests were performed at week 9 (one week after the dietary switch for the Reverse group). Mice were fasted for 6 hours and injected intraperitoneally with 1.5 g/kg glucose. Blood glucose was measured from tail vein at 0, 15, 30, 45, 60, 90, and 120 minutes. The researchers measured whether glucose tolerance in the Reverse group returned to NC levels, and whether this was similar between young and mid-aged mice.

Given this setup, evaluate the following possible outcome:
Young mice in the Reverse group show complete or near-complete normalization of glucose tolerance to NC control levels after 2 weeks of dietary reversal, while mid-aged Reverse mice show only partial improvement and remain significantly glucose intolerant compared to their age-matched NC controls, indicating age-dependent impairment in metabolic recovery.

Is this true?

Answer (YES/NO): NO